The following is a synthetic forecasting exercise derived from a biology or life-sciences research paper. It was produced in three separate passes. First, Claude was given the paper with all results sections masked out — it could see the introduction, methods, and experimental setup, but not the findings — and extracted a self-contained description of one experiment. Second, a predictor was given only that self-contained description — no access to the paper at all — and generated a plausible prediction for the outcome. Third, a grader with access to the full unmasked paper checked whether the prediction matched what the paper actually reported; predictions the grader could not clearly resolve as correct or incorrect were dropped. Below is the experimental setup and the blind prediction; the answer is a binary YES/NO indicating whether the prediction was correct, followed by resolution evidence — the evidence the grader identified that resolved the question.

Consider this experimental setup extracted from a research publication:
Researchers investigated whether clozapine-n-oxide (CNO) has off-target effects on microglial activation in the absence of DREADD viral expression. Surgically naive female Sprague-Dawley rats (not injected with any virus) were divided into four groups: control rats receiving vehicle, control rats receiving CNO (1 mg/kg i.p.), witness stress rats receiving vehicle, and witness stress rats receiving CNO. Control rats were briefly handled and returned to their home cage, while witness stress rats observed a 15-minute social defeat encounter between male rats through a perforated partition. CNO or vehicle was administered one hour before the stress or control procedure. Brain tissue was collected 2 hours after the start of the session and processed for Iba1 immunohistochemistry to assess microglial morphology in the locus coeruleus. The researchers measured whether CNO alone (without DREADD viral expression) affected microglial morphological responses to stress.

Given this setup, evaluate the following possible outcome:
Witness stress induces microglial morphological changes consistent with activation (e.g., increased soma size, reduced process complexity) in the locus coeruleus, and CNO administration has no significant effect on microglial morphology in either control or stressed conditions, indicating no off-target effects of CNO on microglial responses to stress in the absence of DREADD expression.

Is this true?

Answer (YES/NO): YES